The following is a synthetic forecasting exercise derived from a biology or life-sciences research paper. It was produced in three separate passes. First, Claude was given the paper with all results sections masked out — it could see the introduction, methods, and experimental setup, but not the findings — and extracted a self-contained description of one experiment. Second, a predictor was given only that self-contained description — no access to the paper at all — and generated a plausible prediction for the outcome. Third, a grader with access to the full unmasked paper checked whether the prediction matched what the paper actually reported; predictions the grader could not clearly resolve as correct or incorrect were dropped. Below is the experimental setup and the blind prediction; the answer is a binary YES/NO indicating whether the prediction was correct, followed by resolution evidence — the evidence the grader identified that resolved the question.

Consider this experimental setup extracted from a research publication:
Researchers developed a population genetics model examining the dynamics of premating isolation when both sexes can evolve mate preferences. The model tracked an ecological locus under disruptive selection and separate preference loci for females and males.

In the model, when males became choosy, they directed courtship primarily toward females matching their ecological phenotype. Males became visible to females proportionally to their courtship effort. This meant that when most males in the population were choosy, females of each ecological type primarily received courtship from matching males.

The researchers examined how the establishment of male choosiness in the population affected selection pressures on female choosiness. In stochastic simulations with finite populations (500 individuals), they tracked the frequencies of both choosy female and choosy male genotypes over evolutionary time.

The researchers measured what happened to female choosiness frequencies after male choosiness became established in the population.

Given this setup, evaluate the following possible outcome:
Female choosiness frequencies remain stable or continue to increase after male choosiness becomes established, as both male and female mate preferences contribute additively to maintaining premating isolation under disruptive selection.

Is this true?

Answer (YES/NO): NO